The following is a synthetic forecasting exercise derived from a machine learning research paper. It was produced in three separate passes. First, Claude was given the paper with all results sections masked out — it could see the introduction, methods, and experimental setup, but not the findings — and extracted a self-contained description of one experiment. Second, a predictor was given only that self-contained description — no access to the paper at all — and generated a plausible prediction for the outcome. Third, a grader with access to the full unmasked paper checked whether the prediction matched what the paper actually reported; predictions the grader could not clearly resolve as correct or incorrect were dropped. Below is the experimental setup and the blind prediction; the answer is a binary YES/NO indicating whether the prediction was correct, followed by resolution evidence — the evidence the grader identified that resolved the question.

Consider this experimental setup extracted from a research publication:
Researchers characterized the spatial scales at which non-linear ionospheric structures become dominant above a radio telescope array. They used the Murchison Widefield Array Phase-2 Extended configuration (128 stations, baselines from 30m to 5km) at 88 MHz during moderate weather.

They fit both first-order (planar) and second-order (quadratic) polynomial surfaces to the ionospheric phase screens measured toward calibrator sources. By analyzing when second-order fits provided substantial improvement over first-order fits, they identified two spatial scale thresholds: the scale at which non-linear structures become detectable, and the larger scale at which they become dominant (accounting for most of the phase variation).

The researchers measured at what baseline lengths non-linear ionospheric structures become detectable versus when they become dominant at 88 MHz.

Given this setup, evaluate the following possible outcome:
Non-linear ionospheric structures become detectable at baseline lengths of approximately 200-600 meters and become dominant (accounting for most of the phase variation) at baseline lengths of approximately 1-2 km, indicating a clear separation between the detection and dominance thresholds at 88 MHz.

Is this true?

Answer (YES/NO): NO